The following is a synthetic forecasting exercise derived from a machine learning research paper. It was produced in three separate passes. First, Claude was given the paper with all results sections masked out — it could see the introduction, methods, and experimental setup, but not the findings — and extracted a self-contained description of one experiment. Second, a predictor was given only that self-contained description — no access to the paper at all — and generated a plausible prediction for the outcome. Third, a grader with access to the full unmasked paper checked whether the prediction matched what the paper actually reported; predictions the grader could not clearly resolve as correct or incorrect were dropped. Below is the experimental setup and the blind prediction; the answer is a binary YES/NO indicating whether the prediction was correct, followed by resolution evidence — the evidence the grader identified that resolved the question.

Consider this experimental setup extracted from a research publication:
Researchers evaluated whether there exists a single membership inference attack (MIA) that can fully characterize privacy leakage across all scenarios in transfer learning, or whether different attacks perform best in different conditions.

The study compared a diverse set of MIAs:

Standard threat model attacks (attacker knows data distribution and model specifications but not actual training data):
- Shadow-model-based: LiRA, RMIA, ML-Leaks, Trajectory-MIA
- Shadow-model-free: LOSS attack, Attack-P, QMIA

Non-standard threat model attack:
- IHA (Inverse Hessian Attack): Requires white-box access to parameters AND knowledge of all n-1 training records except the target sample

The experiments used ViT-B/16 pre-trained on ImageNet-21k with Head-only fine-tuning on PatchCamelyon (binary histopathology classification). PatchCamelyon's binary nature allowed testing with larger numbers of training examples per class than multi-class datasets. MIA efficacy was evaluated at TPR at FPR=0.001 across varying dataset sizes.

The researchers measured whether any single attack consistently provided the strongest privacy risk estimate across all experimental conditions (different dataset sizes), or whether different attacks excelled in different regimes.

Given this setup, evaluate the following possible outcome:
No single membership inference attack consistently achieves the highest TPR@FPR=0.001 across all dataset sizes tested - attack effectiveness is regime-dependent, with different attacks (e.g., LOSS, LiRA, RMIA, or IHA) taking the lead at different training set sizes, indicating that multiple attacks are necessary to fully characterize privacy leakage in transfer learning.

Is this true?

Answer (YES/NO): YES